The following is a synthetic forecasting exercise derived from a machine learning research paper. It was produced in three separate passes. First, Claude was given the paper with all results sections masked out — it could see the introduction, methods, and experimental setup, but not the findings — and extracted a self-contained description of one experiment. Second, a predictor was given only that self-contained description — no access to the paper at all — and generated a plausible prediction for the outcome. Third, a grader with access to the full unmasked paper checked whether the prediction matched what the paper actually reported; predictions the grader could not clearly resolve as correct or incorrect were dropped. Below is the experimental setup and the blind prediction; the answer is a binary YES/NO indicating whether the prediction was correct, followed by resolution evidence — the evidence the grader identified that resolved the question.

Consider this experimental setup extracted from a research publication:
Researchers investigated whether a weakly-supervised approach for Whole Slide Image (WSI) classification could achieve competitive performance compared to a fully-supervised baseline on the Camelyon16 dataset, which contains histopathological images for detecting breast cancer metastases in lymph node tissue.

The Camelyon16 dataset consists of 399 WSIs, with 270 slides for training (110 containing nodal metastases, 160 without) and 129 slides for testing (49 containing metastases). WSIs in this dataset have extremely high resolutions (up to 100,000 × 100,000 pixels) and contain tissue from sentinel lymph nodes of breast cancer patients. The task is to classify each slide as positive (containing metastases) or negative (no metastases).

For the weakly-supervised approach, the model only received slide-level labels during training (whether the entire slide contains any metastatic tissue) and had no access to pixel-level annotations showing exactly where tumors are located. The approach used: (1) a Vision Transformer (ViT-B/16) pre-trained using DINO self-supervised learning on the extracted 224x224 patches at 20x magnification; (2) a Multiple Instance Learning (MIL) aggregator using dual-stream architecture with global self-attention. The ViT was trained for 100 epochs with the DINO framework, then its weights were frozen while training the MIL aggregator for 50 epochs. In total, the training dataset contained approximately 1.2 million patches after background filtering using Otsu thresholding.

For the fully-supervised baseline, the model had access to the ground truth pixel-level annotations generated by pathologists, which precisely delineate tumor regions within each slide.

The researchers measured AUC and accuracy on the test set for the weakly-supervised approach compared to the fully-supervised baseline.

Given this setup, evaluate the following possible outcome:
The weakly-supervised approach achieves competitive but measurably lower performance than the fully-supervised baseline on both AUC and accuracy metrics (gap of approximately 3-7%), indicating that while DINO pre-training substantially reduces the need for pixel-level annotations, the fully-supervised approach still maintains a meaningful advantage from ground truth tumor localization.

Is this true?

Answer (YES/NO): NO